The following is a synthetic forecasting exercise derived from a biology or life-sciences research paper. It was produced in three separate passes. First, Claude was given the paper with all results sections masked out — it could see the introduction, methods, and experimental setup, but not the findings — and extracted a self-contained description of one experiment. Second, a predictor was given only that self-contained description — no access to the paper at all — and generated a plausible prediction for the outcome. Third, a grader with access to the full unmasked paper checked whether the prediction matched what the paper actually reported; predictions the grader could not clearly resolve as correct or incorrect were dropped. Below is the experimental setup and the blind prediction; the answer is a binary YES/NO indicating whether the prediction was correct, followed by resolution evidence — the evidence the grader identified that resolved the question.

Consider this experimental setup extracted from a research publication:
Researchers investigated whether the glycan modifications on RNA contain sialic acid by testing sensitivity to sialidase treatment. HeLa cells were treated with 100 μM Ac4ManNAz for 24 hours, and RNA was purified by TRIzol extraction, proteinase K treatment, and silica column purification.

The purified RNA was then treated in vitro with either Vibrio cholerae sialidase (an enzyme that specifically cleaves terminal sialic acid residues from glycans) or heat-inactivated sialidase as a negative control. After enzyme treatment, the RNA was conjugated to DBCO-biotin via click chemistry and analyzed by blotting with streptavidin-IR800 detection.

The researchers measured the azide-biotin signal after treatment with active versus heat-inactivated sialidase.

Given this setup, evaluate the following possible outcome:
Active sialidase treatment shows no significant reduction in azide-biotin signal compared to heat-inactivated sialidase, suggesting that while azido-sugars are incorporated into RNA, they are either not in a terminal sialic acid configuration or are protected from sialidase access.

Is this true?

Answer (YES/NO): NO